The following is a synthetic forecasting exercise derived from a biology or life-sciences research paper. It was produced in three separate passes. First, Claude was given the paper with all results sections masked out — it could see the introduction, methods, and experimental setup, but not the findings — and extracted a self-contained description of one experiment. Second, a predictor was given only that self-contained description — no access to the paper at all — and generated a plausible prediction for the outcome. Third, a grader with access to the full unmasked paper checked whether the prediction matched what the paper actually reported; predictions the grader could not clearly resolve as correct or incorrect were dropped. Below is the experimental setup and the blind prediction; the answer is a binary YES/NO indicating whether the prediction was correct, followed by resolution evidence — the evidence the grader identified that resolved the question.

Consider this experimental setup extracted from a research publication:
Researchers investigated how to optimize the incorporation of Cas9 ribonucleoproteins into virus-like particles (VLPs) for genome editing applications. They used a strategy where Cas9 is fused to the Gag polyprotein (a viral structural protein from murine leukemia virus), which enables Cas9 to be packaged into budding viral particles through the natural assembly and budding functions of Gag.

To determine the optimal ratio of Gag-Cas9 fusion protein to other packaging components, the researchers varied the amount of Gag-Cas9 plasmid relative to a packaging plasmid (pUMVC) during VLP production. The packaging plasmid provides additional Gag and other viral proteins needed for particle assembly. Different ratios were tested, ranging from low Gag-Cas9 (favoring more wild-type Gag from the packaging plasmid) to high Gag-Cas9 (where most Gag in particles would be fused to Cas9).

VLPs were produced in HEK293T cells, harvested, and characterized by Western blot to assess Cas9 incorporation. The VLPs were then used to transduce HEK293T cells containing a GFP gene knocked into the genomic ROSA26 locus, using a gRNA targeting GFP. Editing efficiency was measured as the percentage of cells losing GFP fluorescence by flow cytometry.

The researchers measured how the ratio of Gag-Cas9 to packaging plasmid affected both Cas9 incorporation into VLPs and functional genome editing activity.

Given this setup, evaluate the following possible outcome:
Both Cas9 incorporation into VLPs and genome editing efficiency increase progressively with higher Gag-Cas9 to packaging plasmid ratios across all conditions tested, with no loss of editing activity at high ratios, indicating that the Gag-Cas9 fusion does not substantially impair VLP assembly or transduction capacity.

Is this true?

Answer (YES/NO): NO